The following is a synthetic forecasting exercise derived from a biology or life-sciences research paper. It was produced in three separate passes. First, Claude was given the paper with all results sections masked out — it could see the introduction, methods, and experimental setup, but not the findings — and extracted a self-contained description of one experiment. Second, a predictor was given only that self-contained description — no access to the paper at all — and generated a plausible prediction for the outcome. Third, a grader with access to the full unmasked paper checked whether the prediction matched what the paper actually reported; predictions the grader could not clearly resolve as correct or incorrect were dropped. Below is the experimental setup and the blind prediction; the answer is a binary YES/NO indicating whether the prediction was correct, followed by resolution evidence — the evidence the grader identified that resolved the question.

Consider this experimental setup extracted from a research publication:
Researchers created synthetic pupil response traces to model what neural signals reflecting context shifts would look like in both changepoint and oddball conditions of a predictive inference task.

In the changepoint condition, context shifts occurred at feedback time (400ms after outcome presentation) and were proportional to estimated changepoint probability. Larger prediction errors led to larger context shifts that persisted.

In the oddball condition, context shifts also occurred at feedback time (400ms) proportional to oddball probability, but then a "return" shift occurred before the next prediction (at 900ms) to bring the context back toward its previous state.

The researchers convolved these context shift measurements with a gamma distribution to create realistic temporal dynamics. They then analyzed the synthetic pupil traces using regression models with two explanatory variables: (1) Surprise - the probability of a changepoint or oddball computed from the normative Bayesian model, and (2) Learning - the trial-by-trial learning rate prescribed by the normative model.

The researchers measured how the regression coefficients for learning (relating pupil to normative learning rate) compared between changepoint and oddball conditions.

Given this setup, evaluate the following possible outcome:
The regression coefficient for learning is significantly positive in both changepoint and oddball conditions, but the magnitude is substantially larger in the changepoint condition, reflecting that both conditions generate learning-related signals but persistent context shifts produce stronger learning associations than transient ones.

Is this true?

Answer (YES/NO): NO